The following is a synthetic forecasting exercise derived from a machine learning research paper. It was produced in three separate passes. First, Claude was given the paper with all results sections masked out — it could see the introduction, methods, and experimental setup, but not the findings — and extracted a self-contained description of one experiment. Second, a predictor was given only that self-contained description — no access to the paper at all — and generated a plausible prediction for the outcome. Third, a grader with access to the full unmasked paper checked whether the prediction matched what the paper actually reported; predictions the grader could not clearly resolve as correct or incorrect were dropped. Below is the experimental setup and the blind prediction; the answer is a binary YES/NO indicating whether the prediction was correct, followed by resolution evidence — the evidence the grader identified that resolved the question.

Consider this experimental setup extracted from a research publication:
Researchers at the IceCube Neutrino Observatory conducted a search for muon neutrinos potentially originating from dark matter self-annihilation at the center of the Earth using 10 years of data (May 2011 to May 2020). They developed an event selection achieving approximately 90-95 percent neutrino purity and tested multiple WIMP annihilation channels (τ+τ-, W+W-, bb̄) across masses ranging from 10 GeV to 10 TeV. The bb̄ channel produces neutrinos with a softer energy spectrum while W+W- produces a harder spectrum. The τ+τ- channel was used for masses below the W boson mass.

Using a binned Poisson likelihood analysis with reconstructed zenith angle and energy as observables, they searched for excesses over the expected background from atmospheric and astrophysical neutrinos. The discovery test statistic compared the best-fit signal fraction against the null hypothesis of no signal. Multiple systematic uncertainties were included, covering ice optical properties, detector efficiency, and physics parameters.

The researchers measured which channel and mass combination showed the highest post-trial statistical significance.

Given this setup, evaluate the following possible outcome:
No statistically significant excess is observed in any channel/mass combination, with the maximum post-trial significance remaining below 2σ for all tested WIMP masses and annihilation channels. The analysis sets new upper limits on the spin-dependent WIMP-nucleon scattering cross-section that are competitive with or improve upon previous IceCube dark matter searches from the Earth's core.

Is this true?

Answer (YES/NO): NO